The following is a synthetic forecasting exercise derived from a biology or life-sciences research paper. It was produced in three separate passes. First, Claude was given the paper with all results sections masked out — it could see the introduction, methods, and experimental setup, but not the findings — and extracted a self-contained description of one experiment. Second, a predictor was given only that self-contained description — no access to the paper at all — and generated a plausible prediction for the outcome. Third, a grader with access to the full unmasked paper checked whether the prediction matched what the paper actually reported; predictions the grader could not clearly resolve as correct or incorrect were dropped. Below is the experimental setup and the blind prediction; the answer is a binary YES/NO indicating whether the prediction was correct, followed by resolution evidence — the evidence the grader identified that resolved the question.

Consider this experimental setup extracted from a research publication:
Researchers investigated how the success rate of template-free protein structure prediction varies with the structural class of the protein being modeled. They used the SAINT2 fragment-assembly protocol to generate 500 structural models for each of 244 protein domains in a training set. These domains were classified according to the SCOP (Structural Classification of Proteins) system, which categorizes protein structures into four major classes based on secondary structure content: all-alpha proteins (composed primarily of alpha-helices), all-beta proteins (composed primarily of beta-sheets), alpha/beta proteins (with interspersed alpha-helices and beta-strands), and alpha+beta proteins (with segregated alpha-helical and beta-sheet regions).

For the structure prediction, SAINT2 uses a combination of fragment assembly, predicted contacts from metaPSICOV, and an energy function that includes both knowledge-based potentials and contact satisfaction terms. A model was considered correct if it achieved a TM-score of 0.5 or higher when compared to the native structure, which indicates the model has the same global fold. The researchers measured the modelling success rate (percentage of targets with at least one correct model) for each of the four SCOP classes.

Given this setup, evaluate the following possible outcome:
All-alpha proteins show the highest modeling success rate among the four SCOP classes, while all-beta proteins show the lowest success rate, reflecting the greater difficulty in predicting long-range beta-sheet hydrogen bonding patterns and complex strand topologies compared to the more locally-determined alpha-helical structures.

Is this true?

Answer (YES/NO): YES